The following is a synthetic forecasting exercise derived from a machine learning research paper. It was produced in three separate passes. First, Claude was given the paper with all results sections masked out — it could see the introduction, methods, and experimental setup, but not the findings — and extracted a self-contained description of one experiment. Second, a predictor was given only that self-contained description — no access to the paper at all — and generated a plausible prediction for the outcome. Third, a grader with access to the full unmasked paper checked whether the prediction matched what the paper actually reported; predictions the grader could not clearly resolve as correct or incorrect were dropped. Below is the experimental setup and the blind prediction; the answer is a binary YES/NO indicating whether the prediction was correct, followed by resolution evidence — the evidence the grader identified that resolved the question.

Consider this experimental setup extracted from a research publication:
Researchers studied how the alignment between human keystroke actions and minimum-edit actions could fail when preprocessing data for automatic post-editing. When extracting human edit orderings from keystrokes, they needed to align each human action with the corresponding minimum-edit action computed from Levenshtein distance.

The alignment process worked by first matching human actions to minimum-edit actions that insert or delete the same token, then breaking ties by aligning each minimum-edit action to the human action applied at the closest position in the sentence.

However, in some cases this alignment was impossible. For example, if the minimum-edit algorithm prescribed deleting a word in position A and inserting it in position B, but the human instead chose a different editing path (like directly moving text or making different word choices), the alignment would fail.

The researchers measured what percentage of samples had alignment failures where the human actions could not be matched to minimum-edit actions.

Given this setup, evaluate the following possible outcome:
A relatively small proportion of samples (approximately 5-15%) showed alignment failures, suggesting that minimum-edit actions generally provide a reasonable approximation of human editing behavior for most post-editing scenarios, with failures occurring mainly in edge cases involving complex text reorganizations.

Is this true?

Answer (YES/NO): NO